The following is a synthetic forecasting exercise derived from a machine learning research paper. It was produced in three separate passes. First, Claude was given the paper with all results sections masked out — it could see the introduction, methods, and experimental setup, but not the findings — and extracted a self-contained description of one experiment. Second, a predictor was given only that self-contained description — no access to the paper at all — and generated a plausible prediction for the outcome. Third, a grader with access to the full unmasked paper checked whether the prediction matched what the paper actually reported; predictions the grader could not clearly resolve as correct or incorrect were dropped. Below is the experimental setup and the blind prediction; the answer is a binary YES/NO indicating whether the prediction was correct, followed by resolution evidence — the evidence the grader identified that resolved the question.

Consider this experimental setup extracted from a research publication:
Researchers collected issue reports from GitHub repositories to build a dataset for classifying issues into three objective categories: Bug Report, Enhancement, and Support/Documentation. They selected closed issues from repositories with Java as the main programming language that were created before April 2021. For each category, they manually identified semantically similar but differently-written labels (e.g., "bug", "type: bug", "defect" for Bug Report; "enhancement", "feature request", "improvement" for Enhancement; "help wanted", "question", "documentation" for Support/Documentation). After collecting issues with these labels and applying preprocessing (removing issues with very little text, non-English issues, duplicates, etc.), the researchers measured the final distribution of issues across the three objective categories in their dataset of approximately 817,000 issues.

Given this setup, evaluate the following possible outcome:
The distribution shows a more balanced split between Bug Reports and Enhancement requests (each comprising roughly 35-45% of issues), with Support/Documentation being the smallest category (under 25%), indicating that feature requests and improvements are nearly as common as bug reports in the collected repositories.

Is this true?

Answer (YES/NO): YES